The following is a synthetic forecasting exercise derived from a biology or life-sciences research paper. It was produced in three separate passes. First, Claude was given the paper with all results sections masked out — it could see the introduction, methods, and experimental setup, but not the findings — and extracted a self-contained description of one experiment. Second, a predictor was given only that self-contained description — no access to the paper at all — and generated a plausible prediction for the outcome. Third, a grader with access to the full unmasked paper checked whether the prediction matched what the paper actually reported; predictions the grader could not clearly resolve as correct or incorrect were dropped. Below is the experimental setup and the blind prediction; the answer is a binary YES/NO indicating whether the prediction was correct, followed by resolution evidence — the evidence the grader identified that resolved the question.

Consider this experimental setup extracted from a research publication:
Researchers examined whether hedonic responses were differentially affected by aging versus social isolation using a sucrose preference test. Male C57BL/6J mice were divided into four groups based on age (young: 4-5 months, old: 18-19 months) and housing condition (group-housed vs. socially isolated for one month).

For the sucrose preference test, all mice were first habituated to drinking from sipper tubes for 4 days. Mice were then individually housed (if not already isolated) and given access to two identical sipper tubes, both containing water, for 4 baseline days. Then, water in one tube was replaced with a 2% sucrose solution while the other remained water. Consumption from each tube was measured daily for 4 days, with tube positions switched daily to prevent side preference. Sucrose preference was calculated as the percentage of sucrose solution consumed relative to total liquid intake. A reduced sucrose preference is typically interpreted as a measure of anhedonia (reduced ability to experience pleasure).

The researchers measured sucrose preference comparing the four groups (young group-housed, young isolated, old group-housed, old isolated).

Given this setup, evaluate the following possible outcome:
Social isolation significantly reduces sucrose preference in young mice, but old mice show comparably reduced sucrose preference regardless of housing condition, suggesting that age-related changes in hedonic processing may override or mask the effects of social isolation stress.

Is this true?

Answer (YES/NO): NO